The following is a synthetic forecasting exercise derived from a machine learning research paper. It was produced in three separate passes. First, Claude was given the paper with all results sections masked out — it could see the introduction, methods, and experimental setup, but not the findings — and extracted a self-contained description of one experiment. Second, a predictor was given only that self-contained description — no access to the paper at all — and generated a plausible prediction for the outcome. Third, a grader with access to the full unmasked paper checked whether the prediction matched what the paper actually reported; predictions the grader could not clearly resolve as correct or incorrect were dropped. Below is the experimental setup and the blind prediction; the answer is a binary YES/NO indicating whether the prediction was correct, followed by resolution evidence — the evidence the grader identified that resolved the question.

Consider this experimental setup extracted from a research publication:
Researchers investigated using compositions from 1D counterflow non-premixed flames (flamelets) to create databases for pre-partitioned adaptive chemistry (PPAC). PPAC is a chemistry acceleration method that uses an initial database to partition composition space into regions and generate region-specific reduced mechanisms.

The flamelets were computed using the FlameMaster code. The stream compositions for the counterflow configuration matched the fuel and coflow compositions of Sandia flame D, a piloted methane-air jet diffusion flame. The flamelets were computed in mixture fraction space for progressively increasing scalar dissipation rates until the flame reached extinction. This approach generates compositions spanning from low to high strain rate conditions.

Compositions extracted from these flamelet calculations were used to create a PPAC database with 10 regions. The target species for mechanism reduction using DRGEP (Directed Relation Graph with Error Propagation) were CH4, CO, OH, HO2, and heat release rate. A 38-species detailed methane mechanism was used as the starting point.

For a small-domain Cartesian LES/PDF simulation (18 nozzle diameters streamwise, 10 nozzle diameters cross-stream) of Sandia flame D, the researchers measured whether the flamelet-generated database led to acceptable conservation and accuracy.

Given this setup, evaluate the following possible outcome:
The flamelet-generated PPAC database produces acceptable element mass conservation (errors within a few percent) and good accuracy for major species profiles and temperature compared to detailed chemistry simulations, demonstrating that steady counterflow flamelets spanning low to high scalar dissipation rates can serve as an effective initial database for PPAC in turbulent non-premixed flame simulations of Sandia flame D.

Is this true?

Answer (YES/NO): YES